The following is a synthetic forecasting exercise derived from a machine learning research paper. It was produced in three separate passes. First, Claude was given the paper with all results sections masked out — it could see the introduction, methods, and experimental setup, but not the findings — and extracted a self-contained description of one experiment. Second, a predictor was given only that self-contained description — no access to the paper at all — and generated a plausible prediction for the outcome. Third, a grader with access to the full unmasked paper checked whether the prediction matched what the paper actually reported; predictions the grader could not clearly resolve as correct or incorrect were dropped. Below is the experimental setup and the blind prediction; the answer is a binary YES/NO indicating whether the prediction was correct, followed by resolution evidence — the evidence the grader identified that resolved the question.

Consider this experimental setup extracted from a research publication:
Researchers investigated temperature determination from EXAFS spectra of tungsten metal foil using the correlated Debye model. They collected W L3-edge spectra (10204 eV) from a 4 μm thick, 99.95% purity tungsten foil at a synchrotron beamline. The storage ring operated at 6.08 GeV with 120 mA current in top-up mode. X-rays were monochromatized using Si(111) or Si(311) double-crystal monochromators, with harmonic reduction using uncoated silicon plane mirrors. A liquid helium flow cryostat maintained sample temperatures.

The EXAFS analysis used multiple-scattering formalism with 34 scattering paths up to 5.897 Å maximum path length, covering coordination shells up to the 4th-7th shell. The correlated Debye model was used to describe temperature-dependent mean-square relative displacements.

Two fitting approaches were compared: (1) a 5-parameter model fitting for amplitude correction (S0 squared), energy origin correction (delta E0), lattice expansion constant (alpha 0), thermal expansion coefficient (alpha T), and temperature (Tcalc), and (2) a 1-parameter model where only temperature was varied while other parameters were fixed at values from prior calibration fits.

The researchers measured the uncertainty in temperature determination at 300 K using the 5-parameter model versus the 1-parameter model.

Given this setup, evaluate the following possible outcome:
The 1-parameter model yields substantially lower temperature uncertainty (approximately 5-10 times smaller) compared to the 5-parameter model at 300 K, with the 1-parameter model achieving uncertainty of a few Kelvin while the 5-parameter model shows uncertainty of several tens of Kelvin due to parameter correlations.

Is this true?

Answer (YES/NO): NO